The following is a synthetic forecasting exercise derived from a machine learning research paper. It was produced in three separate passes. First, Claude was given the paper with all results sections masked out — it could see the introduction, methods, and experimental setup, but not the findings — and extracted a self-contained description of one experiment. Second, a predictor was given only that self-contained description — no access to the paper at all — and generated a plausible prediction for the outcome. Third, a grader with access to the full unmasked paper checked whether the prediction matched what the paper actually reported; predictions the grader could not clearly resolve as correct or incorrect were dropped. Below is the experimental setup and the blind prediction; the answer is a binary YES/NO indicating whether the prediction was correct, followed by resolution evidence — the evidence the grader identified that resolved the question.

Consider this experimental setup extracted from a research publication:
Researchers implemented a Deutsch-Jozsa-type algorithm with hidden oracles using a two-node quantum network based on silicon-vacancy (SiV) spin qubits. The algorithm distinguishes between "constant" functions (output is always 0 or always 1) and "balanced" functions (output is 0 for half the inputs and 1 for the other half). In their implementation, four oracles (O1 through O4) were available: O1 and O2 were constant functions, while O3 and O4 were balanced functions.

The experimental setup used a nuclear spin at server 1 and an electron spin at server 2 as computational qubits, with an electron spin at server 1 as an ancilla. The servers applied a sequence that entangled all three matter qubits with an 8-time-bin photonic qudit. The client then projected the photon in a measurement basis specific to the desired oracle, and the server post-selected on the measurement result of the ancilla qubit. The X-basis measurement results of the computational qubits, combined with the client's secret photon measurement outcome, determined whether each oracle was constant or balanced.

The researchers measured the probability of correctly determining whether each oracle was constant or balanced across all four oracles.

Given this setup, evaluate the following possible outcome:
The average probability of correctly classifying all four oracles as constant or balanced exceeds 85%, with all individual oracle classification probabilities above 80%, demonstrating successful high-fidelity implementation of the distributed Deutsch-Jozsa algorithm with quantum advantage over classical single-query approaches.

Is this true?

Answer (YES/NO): NO